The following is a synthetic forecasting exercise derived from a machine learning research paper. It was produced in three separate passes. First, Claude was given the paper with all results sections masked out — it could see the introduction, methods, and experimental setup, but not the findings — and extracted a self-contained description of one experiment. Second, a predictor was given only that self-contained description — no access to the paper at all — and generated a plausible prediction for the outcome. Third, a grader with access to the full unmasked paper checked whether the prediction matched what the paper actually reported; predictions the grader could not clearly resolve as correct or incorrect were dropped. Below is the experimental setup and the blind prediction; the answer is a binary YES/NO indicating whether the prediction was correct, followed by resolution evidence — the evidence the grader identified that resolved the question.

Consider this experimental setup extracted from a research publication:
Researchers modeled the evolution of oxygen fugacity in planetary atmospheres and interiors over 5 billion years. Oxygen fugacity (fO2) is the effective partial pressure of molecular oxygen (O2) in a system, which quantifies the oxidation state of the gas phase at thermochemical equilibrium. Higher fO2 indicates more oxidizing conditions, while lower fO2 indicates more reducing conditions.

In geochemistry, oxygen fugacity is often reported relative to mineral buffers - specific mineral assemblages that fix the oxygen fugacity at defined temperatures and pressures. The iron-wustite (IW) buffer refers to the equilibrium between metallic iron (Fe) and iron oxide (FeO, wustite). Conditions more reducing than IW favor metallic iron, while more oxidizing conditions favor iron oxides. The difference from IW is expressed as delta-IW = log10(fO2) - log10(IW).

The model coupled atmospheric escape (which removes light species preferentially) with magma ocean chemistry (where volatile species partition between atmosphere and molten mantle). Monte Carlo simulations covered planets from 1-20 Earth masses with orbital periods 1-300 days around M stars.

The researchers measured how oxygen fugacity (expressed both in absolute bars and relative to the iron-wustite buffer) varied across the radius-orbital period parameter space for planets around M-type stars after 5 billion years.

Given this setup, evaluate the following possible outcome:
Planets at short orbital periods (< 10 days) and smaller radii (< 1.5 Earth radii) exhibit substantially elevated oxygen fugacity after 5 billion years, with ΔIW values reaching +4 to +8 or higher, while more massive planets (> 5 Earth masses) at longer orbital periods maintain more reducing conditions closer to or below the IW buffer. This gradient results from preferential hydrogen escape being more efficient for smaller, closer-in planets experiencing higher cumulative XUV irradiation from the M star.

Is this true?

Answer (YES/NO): NO